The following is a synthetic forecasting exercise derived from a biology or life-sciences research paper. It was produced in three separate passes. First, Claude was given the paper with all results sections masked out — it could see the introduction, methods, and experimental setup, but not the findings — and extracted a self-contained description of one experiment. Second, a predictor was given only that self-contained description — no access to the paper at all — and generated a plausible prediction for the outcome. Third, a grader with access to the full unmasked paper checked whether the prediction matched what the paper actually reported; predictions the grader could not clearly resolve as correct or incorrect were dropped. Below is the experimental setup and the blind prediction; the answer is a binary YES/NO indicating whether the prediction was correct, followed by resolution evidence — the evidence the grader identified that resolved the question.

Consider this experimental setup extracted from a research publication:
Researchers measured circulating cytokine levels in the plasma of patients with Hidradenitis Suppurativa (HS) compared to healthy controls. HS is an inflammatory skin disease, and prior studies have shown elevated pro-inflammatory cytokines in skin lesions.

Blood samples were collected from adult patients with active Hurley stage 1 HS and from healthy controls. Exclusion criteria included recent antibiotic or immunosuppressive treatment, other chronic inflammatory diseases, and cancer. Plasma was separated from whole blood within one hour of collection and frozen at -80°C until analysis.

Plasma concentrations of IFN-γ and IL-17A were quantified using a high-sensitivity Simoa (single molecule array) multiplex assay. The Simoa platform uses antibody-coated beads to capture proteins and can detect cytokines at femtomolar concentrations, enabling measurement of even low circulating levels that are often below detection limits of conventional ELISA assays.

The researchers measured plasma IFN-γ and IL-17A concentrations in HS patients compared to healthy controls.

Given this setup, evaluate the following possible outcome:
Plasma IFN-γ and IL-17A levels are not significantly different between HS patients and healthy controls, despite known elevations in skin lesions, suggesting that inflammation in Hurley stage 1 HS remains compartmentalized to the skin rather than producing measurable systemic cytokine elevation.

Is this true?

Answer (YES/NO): NO